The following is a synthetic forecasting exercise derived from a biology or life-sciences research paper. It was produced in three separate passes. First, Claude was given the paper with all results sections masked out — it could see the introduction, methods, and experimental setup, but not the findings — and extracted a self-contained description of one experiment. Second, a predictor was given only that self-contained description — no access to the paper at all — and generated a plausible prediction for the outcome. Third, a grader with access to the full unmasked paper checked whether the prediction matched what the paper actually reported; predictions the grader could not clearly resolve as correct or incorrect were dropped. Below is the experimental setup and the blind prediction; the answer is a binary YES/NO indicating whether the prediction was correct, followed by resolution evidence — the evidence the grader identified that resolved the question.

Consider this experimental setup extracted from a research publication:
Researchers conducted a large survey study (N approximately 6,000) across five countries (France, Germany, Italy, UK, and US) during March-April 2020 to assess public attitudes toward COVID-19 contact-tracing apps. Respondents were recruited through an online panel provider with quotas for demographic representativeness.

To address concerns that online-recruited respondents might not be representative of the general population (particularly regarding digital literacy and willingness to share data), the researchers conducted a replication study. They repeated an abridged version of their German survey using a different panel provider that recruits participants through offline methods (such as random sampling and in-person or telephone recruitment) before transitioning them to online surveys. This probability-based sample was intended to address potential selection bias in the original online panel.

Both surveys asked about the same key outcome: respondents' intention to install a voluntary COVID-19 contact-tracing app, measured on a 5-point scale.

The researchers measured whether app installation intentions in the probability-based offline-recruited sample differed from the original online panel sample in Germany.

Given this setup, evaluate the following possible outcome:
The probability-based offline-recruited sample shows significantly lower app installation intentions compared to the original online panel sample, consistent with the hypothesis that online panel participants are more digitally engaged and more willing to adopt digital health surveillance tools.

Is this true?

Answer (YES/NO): NO